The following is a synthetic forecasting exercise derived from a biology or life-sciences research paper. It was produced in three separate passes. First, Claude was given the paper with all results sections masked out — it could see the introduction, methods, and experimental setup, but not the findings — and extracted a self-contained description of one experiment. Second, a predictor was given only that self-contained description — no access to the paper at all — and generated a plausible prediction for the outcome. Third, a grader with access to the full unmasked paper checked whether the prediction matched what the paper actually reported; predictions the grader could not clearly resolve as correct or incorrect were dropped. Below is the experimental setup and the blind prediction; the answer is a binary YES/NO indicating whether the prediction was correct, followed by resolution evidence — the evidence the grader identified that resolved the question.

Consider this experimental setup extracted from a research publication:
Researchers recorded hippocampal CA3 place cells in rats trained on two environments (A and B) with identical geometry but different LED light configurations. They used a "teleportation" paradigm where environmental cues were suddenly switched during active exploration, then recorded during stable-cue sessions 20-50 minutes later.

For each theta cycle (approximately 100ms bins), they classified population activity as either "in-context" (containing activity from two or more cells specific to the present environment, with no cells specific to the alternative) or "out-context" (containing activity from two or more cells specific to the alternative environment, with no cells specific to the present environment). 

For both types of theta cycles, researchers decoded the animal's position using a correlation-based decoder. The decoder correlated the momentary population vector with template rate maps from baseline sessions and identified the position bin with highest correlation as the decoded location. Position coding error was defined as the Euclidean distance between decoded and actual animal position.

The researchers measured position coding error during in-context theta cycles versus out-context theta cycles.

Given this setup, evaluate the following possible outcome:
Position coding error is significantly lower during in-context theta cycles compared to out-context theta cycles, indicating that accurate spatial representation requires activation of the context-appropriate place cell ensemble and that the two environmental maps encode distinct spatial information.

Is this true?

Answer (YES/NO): YES